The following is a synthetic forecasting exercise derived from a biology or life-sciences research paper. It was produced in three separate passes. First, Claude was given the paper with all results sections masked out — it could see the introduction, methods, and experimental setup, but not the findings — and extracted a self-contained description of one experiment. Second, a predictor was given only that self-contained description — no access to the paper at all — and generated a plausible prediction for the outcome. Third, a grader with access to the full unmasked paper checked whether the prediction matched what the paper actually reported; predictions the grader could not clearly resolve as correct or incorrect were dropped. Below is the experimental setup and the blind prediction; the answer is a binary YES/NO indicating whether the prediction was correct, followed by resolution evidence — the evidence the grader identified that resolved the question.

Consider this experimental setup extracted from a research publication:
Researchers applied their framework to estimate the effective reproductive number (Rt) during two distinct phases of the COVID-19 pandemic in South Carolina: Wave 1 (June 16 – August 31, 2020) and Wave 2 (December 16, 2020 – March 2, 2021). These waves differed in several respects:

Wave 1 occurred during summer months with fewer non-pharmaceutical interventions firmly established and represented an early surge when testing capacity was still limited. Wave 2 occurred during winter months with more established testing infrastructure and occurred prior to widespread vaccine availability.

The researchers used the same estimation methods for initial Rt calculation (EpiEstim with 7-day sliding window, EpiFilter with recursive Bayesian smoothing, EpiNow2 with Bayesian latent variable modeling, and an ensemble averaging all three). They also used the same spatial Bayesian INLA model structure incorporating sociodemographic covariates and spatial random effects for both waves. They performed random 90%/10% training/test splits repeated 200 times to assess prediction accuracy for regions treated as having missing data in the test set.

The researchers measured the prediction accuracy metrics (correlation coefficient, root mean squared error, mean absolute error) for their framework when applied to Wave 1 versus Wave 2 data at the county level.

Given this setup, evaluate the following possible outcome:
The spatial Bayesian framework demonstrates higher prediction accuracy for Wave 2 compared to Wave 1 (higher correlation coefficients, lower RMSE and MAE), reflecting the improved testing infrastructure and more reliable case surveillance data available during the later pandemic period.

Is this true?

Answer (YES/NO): YES